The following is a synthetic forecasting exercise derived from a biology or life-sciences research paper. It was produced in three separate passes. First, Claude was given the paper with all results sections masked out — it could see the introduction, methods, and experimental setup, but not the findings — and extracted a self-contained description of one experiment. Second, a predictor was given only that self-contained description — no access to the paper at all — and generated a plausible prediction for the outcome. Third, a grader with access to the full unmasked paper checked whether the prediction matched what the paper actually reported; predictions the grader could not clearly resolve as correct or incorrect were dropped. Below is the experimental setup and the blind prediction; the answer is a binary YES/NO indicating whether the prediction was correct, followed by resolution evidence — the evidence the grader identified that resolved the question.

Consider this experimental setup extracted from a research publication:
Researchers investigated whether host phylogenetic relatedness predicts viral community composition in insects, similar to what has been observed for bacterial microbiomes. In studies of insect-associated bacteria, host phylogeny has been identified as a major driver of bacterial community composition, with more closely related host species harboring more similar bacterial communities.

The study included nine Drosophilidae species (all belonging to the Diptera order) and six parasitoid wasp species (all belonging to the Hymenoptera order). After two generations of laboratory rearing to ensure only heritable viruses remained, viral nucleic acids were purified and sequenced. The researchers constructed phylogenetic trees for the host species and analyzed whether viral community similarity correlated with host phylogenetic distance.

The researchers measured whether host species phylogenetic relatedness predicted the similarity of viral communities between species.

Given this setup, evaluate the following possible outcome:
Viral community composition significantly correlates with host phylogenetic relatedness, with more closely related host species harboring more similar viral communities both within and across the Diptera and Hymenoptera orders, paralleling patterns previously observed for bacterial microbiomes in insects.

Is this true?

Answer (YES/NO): NO